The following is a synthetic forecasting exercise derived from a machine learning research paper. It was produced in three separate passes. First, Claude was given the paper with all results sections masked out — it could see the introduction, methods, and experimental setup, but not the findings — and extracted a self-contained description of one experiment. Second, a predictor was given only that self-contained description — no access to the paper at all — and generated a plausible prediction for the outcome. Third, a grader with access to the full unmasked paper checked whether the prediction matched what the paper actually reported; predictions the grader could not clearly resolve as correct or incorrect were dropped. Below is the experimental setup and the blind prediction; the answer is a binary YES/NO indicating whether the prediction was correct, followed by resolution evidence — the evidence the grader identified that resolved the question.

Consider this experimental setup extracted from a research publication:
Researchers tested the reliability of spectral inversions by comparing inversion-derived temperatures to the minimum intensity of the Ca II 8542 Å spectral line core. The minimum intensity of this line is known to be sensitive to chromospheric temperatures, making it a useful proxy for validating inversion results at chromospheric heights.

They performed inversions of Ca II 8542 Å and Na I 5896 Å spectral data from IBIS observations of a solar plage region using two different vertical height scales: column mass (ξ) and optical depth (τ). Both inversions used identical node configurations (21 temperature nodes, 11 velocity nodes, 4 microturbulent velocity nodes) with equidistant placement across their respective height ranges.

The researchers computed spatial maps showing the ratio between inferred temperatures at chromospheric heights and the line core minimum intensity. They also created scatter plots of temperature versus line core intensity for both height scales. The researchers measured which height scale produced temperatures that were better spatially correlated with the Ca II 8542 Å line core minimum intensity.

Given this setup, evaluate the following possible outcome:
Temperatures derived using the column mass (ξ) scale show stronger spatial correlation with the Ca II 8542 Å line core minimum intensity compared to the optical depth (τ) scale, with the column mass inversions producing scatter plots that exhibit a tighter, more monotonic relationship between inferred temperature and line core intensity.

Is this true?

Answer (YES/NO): YES